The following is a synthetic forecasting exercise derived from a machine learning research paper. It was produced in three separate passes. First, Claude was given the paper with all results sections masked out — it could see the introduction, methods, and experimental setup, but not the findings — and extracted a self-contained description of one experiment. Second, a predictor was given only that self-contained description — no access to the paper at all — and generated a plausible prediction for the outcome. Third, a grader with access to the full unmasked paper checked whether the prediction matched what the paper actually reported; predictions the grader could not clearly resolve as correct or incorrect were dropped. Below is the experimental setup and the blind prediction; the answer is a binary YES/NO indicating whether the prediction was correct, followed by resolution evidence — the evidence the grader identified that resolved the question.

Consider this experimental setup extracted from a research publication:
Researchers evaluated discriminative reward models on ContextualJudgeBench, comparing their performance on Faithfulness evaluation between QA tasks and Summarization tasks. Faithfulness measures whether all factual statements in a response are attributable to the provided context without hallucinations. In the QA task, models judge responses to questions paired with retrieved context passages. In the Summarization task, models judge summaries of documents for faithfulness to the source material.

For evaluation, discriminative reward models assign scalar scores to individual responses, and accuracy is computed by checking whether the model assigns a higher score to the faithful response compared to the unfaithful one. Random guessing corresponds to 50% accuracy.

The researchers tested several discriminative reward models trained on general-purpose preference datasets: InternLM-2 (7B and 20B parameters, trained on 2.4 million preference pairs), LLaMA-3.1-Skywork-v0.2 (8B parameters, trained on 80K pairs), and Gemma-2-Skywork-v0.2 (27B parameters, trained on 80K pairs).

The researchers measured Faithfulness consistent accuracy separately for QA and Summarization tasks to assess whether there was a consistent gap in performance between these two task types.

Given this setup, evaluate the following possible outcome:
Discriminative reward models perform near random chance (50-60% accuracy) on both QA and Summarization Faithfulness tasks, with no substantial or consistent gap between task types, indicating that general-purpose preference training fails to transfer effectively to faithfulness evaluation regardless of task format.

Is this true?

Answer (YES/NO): NO